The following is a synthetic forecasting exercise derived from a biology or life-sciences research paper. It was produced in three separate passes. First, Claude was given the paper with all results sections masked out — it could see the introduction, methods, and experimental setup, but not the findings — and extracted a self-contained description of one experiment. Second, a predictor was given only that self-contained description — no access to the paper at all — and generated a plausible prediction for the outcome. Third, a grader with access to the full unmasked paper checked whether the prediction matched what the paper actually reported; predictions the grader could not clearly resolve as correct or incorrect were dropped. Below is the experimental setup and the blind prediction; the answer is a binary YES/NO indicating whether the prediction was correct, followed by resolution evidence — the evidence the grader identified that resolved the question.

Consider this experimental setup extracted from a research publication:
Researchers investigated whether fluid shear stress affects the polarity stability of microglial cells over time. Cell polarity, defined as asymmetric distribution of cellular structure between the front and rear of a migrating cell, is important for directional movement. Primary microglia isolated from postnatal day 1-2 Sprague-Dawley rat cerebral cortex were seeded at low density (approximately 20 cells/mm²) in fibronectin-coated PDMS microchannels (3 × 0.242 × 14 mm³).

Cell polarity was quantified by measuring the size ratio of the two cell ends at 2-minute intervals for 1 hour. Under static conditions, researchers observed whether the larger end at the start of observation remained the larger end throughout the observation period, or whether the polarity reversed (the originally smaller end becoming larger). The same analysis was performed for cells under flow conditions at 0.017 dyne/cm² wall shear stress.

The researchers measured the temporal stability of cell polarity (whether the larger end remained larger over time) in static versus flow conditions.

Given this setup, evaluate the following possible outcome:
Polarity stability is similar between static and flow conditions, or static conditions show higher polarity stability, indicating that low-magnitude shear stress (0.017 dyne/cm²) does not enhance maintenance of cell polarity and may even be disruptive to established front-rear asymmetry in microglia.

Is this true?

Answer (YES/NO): NO